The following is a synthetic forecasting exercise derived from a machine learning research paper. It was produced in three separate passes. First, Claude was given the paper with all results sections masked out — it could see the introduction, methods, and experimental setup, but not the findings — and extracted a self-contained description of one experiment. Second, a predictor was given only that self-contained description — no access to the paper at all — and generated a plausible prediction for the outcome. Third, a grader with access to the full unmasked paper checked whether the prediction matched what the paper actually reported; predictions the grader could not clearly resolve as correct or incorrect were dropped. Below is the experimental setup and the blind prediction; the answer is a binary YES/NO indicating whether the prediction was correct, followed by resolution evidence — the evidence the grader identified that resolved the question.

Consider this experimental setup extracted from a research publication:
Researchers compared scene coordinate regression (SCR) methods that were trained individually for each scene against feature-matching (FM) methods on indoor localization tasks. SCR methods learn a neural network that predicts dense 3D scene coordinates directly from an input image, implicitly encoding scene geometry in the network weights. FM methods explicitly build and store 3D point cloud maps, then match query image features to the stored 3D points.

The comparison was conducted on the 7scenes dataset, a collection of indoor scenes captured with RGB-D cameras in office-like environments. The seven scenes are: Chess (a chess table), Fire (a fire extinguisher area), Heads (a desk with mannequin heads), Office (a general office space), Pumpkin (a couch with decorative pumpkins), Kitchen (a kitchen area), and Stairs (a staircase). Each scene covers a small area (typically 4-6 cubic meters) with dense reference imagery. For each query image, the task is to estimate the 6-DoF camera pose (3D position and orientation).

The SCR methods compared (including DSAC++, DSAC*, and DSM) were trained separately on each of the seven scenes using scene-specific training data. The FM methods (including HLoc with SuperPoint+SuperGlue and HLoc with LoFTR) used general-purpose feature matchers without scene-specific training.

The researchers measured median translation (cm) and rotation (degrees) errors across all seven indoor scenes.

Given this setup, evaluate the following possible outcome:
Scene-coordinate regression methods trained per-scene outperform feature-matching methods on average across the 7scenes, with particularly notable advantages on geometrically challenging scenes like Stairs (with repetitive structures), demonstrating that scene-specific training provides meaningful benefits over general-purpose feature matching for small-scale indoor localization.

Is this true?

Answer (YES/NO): NO